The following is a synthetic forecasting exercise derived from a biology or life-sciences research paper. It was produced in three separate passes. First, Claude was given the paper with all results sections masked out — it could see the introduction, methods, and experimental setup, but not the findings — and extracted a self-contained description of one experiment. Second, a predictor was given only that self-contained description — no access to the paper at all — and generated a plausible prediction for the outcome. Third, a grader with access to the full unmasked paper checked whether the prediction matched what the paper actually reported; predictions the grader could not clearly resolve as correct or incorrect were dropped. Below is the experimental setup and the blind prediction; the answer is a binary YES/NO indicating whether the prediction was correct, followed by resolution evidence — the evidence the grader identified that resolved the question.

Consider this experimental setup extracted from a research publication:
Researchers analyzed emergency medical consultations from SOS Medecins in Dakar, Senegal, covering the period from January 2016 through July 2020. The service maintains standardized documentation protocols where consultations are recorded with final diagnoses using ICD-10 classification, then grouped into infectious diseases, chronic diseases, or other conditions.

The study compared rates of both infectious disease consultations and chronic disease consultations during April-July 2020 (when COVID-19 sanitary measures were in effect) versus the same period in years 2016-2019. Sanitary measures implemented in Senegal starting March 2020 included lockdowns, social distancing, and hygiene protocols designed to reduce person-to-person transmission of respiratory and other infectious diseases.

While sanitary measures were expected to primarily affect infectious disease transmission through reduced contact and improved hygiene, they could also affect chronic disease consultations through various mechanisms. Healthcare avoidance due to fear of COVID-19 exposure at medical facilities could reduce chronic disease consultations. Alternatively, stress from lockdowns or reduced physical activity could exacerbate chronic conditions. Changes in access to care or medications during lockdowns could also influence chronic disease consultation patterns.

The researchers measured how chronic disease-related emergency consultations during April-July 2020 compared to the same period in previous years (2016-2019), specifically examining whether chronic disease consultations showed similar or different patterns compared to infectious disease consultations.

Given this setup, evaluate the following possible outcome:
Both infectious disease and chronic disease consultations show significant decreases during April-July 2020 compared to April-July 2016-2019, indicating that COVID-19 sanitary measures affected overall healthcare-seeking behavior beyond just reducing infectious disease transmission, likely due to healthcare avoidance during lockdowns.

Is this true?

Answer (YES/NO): NO